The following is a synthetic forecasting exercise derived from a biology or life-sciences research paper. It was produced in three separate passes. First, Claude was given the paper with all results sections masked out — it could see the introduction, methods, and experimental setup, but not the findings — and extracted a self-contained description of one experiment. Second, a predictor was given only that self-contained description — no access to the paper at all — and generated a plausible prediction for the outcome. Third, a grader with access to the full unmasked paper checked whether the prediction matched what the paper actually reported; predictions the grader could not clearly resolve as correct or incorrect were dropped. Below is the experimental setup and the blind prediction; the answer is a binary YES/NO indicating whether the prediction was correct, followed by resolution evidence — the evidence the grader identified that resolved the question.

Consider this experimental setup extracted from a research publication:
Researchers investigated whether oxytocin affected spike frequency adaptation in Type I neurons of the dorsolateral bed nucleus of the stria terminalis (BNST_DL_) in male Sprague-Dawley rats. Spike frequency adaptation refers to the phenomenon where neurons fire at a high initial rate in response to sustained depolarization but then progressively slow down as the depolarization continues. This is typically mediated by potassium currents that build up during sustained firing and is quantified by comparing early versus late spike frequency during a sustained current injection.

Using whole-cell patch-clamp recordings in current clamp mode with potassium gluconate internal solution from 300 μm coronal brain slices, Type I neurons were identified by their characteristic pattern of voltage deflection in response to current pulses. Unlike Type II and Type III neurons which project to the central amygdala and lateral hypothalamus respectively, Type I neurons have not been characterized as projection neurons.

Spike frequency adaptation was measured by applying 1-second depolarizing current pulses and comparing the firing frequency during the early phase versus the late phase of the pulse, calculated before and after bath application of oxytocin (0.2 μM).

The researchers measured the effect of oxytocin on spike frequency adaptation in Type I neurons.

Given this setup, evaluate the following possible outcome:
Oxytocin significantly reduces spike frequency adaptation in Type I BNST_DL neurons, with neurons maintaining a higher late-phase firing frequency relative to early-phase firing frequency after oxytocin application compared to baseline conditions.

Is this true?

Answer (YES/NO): YES